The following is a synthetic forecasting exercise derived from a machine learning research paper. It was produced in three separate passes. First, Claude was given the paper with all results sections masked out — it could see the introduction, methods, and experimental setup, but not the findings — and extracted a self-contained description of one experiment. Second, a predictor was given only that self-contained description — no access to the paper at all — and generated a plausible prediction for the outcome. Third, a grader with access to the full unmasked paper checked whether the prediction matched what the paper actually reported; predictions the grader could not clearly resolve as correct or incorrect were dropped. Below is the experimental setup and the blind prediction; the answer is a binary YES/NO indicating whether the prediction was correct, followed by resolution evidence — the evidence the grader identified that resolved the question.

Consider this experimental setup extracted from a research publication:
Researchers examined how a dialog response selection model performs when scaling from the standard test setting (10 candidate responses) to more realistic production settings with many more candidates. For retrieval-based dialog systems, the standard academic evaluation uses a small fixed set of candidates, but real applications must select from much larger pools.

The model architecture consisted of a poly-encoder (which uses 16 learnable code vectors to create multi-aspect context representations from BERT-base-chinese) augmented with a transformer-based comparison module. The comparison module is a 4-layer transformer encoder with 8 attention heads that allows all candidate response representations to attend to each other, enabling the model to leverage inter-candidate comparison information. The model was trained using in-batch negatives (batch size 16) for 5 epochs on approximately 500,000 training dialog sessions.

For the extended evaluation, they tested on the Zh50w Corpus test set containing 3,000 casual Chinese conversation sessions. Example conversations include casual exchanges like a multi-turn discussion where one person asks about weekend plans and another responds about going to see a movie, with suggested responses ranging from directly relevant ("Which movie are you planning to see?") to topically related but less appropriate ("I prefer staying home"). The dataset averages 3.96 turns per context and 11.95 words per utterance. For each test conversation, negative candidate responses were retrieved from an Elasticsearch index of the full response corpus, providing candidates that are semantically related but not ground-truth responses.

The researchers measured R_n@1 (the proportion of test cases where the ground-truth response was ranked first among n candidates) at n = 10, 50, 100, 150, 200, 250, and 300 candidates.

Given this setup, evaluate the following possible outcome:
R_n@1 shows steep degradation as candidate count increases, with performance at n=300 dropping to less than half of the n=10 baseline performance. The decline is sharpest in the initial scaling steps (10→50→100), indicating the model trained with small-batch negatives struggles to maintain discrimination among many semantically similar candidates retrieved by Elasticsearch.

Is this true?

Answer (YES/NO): YES